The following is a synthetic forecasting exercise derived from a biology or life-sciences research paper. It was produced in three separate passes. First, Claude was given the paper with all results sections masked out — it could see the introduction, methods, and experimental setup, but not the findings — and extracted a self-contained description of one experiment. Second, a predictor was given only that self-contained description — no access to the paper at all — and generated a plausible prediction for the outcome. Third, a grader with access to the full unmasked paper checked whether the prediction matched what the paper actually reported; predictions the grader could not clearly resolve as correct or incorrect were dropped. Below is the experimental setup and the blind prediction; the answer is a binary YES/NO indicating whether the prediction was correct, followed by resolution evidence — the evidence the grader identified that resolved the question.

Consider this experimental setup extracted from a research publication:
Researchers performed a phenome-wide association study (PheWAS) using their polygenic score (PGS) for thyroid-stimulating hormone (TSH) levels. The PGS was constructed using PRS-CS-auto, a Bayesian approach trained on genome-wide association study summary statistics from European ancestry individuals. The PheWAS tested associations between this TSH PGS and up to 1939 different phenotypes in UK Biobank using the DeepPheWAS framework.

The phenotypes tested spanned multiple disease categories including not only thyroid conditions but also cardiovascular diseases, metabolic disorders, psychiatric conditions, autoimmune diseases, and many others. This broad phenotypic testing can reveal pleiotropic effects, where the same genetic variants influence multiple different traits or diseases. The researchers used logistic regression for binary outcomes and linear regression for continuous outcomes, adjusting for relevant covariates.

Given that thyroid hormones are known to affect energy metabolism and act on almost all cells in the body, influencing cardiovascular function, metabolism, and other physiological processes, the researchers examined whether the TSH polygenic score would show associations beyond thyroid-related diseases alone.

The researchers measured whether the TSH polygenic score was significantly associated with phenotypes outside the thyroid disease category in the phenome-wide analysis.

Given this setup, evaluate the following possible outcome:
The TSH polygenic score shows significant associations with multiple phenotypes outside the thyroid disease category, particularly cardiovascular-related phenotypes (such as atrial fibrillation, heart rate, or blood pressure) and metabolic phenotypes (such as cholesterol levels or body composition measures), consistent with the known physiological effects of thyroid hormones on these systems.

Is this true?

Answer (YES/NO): NO